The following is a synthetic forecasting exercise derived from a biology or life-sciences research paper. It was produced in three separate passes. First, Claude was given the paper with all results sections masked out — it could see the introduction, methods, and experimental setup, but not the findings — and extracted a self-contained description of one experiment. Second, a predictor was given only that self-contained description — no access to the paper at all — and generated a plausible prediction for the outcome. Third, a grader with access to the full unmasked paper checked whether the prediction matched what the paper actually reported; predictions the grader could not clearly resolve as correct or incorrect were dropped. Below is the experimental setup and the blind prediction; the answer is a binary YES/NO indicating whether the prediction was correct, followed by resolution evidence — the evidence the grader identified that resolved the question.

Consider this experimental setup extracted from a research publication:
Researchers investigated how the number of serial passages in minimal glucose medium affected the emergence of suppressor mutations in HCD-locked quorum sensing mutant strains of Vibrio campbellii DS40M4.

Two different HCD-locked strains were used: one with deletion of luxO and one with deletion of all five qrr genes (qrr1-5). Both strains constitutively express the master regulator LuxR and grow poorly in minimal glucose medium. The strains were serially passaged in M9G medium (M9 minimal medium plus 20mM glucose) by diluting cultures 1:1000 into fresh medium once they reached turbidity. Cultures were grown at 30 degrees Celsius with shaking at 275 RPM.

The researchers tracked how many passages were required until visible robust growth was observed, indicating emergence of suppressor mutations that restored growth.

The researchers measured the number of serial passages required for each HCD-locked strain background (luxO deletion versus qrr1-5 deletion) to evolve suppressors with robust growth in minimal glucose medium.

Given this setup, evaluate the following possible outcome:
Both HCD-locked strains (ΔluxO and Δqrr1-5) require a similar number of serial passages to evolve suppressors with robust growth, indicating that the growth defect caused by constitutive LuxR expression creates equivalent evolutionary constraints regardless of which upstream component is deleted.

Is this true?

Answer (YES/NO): NO